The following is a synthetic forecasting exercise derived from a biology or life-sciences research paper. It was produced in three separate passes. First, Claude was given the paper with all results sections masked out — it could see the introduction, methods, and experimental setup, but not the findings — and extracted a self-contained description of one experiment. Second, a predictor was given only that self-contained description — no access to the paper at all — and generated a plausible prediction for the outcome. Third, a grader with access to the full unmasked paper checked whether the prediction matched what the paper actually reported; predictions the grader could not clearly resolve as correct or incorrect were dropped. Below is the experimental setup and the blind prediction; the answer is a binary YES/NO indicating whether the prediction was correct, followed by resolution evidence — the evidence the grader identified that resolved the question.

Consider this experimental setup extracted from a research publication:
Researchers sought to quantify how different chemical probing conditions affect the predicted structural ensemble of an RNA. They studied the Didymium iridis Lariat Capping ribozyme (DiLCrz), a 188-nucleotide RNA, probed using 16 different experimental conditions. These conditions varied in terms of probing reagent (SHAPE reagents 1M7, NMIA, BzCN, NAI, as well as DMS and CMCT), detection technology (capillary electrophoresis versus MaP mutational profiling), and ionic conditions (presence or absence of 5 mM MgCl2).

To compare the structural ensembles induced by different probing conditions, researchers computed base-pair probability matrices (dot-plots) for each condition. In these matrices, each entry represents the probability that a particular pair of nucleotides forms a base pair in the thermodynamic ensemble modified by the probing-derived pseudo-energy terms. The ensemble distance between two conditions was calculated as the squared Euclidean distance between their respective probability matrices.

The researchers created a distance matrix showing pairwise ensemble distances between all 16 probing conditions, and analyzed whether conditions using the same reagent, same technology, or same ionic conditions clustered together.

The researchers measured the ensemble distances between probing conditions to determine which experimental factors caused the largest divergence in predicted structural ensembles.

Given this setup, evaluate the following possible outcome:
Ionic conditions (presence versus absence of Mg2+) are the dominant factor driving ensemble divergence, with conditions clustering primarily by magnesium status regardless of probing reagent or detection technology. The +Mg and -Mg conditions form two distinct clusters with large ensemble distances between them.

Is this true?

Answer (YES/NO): NO